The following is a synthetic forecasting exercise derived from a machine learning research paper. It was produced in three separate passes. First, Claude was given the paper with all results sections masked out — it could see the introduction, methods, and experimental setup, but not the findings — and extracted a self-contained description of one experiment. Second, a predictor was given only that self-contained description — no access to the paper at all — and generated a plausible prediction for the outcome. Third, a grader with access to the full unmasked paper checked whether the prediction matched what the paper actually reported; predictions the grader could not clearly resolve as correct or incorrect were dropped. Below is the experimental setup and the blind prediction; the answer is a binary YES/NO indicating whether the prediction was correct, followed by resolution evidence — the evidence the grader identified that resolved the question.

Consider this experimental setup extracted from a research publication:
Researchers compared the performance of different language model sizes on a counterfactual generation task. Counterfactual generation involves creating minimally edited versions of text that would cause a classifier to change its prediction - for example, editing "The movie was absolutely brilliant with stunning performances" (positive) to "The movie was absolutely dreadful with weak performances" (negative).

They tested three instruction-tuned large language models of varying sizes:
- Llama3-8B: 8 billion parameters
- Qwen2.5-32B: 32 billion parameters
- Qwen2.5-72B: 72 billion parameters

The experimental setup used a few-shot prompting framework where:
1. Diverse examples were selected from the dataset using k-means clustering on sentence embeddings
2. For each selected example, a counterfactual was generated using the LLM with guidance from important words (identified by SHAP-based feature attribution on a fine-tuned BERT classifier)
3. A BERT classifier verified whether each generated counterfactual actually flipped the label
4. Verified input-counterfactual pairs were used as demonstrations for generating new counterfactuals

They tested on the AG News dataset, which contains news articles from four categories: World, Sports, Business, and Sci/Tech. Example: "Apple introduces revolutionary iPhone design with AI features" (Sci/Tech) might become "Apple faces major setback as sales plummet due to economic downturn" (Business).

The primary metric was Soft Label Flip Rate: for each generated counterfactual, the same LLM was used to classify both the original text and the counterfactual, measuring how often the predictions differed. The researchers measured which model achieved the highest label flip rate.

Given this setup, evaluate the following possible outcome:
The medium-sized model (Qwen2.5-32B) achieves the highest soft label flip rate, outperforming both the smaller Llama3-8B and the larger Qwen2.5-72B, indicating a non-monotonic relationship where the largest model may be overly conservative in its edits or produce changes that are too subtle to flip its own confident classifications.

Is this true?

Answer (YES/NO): NO